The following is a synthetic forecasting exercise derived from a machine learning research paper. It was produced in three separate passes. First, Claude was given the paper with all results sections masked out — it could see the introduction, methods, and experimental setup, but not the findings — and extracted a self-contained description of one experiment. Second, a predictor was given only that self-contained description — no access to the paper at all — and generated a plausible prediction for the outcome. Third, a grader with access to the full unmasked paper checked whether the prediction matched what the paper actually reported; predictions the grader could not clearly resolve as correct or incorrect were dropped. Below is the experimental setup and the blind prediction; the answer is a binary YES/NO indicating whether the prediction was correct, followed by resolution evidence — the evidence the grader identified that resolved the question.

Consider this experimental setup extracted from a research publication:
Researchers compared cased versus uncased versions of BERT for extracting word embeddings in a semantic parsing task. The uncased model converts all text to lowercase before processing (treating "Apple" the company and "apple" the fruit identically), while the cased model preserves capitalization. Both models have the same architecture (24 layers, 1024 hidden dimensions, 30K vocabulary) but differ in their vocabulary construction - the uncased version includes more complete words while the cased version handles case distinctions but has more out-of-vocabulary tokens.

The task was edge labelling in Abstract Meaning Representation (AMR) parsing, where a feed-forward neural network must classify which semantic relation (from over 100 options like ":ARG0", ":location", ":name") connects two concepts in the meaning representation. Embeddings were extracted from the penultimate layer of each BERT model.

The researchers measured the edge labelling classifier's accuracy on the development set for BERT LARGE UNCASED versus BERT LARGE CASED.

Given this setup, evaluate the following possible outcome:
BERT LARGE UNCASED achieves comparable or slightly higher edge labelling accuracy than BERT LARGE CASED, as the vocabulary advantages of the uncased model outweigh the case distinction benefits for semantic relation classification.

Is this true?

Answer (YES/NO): NO